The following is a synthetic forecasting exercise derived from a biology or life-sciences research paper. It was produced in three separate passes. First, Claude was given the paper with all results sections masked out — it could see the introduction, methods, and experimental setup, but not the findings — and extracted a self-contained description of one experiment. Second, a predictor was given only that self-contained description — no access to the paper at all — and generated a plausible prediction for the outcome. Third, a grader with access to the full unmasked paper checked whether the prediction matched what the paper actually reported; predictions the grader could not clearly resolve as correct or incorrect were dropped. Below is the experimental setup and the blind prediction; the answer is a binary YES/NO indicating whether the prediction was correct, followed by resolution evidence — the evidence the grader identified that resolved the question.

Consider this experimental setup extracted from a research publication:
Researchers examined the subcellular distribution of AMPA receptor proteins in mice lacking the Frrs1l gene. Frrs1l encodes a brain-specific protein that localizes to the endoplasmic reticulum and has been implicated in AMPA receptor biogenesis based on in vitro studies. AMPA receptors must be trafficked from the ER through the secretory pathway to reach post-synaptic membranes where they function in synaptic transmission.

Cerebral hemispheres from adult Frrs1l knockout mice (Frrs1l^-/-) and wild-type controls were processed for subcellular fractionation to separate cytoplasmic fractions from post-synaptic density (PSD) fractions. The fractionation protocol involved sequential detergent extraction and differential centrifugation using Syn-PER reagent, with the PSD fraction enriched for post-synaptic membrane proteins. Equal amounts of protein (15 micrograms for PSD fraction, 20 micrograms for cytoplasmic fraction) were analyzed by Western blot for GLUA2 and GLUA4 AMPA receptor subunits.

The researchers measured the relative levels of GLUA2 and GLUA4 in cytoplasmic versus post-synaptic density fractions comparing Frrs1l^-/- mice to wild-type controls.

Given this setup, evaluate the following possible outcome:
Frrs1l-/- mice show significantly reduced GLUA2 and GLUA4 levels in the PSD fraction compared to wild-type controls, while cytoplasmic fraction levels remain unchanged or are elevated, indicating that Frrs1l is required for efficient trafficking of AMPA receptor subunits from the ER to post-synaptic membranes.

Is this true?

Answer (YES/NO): YES